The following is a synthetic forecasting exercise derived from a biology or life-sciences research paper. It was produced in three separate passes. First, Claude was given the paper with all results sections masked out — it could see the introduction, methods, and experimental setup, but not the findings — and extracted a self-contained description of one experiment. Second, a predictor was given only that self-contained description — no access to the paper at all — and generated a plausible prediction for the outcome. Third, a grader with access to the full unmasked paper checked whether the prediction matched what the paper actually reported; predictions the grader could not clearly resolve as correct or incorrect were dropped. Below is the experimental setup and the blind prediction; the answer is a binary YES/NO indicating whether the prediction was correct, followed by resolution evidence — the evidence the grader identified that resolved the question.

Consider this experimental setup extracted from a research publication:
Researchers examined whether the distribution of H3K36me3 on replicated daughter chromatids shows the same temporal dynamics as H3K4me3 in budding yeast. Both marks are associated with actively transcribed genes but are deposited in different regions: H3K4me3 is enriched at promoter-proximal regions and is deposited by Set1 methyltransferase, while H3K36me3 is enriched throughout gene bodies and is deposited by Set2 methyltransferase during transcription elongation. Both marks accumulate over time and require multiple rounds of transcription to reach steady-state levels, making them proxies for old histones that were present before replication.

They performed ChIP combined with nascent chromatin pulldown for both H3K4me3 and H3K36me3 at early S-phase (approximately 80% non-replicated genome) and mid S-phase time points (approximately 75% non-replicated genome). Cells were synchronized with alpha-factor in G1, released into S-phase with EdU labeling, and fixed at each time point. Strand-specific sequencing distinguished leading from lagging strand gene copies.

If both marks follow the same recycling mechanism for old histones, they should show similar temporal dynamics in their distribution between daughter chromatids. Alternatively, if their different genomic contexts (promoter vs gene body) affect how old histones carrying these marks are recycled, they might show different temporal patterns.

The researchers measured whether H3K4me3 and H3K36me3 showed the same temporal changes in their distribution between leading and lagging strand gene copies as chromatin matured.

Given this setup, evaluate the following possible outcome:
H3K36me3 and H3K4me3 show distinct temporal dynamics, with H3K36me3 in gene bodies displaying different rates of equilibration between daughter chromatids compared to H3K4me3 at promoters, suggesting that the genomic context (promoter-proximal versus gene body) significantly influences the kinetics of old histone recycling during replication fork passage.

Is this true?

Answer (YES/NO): NO